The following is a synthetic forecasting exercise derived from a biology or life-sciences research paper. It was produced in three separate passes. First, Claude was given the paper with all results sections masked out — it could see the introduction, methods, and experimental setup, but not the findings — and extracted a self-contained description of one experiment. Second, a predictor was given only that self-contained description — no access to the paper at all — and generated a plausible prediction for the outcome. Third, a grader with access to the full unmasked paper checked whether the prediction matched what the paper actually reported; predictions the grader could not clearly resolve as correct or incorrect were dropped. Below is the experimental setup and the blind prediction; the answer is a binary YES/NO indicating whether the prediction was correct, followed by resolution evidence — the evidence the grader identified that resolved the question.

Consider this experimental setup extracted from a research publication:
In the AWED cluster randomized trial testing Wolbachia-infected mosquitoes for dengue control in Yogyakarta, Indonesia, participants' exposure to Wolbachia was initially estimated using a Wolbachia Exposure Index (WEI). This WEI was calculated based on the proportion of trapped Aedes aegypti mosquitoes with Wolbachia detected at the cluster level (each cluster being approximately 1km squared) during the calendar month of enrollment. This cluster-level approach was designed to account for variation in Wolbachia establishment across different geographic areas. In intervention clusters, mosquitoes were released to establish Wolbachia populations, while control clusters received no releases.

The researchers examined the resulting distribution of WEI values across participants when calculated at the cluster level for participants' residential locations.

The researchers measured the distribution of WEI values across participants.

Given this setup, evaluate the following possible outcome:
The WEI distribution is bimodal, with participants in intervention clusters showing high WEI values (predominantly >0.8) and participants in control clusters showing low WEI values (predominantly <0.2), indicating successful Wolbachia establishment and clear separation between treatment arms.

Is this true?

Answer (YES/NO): YES